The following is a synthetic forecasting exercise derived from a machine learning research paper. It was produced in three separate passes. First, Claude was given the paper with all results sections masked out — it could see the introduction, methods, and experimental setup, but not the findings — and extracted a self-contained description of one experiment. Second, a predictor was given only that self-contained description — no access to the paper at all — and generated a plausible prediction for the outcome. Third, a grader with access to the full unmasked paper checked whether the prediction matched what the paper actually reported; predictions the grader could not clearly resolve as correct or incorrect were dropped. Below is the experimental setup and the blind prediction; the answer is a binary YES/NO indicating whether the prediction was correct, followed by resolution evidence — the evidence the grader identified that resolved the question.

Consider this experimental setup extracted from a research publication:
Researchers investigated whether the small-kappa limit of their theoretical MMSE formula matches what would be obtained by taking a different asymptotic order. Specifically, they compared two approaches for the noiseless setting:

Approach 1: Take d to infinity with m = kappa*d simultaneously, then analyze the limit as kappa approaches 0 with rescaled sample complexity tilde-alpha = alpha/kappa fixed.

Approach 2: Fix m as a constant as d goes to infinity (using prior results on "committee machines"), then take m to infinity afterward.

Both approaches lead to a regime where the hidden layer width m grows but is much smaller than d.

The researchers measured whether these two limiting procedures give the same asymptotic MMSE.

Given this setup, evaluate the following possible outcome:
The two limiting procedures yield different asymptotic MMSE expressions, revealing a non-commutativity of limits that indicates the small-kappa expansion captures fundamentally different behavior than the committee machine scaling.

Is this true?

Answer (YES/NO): NO